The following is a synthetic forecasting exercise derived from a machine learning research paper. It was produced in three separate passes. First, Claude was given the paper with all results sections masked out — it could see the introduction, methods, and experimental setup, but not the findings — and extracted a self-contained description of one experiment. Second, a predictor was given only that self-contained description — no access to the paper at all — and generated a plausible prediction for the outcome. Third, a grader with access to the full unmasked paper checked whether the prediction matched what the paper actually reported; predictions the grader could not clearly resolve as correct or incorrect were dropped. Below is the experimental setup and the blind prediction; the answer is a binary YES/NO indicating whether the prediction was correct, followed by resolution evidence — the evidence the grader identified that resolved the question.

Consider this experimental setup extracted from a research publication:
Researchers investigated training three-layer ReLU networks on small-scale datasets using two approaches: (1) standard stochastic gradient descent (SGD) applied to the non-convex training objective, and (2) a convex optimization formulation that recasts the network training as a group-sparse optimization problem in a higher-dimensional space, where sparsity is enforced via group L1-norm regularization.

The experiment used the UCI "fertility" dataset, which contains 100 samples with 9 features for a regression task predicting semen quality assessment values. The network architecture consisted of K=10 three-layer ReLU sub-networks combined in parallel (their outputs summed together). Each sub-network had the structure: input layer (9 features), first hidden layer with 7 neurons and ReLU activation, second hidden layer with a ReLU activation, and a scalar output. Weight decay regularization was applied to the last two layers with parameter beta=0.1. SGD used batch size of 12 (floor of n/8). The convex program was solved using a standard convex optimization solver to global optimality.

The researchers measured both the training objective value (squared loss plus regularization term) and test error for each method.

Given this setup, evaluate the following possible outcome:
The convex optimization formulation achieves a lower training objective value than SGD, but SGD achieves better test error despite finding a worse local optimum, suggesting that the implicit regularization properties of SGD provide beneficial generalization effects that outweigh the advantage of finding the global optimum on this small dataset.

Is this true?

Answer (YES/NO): YES